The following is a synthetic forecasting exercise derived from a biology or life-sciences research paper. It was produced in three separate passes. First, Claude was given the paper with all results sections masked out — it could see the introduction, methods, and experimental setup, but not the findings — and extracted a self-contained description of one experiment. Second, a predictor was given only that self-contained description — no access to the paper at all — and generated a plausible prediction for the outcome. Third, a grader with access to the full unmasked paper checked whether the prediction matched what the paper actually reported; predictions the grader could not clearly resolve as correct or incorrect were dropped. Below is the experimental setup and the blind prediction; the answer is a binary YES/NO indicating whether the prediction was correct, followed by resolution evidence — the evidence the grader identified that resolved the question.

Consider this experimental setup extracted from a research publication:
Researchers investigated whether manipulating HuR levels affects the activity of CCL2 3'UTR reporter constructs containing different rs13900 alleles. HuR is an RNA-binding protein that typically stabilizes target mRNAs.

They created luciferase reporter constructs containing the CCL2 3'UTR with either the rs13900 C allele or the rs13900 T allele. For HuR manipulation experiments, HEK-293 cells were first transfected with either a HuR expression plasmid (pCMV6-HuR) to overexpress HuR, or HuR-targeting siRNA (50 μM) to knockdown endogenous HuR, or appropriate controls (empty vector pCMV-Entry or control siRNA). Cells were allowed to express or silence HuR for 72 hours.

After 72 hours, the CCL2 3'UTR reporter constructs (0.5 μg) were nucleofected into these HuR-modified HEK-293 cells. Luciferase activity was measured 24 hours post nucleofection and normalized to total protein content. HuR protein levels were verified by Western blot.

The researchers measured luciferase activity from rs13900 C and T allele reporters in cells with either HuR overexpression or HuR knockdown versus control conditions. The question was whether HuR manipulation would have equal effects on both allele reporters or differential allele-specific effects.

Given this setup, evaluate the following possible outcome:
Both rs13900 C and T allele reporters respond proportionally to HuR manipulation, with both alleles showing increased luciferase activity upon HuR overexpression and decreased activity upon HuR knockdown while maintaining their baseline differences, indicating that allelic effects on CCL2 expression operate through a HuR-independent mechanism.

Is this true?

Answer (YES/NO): NO